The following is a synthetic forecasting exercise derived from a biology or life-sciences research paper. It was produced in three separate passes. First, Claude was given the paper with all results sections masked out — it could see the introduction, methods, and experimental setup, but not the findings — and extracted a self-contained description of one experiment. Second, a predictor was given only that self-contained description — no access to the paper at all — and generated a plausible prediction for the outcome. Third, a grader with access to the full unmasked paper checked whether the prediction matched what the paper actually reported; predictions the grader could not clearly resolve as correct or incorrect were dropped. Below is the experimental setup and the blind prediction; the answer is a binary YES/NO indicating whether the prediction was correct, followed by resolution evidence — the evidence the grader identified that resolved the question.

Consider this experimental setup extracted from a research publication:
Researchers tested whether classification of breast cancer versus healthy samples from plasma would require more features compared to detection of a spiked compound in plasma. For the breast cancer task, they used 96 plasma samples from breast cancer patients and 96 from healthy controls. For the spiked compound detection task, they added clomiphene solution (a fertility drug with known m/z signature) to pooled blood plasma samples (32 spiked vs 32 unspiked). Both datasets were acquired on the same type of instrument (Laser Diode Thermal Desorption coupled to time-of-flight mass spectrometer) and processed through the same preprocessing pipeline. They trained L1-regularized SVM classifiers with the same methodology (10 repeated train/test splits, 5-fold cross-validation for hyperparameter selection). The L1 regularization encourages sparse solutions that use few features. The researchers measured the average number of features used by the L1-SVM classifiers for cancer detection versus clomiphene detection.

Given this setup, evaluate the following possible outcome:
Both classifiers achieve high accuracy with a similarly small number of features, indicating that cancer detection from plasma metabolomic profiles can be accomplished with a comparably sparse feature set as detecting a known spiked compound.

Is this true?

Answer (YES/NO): NO